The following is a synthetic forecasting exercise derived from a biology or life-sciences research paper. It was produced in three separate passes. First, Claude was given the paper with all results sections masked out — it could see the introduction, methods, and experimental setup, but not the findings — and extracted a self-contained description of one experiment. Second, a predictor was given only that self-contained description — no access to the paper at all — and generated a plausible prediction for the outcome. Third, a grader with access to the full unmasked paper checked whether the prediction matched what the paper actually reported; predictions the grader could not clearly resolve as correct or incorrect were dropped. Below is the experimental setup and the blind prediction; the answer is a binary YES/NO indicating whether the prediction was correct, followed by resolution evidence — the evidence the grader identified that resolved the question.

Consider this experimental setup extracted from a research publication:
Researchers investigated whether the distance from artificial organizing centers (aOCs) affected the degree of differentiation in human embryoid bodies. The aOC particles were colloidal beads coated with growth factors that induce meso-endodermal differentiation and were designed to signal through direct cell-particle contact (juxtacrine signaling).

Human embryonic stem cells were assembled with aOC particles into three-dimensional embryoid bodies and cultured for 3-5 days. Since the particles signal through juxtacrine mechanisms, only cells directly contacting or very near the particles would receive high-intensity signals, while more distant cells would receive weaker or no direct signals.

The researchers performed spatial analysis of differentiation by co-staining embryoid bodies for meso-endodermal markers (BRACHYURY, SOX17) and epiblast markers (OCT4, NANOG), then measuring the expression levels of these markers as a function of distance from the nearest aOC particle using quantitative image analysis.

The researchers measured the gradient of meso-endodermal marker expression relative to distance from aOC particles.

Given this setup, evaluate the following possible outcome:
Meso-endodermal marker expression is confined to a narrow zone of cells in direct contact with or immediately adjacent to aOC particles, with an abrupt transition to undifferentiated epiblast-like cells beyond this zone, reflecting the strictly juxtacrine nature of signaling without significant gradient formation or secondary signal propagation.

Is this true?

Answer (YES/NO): NO